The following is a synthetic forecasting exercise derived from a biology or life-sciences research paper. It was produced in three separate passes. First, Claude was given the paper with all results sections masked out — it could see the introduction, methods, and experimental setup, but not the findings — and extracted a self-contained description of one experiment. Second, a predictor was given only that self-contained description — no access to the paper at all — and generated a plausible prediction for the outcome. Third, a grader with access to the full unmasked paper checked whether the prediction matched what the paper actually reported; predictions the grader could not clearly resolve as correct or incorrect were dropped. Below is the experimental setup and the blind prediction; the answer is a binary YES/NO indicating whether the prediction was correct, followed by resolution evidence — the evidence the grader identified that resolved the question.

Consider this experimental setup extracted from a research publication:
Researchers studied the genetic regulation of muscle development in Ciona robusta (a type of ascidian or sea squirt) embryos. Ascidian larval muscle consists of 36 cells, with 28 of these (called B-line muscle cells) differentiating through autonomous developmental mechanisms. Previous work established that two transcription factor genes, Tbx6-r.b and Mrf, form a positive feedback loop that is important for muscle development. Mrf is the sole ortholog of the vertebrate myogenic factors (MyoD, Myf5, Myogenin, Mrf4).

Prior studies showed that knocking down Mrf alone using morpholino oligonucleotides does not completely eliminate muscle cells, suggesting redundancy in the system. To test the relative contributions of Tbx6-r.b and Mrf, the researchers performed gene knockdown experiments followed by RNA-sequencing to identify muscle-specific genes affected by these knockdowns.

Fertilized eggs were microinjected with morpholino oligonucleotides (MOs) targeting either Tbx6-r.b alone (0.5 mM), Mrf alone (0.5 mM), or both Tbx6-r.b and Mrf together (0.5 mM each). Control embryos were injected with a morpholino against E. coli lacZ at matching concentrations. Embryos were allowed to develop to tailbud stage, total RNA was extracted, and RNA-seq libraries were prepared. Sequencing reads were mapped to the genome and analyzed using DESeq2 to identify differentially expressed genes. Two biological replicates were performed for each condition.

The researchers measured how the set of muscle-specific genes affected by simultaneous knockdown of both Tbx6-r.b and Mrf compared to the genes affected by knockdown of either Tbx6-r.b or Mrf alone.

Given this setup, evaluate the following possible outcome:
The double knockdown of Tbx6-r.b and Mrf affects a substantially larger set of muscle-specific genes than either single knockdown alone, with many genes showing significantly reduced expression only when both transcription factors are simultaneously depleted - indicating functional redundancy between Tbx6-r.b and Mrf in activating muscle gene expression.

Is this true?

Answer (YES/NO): NO